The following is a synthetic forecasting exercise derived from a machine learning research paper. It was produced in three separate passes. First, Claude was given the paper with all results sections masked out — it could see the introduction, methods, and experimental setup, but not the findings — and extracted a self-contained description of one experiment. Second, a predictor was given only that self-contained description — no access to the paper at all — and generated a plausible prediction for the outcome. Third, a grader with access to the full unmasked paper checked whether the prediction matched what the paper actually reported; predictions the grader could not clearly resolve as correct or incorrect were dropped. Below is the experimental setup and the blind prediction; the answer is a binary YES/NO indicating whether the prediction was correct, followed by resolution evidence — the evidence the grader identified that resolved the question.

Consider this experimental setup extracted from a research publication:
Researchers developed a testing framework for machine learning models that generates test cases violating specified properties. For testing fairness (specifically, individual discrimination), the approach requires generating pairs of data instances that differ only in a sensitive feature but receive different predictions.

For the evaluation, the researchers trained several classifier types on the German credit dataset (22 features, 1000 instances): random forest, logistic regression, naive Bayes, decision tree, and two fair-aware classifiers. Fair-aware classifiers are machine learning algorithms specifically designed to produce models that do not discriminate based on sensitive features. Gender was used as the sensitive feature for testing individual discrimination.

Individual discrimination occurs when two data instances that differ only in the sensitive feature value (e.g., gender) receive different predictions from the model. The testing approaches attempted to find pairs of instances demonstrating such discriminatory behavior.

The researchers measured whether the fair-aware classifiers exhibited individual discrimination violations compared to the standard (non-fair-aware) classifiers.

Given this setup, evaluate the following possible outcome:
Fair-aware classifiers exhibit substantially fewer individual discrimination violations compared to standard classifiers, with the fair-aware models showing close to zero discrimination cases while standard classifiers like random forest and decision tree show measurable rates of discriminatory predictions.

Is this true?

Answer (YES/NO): NO